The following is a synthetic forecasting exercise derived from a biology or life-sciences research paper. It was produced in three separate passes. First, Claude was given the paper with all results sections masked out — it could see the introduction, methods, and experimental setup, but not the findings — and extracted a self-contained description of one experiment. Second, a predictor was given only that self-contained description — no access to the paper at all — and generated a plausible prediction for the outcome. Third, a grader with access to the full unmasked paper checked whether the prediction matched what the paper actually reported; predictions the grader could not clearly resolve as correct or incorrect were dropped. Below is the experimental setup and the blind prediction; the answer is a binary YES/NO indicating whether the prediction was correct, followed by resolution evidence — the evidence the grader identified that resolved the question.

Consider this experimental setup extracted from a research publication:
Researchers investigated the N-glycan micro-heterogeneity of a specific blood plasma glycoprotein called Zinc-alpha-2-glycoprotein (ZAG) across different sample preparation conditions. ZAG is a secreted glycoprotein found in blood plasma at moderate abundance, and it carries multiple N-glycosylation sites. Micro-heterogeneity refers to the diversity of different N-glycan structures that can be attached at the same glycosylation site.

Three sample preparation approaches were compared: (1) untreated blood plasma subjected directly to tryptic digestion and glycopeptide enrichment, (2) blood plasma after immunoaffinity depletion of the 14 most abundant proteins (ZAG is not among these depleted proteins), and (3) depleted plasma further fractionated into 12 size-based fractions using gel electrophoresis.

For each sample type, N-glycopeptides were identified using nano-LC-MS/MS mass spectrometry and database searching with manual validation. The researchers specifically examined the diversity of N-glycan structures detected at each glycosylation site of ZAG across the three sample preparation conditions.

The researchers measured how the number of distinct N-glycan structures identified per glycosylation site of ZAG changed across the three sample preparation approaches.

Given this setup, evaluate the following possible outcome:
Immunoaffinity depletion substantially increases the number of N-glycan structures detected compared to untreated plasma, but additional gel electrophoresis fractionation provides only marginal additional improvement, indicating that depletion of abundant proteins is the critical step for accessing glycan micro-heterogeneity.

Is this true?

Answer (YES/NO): NO